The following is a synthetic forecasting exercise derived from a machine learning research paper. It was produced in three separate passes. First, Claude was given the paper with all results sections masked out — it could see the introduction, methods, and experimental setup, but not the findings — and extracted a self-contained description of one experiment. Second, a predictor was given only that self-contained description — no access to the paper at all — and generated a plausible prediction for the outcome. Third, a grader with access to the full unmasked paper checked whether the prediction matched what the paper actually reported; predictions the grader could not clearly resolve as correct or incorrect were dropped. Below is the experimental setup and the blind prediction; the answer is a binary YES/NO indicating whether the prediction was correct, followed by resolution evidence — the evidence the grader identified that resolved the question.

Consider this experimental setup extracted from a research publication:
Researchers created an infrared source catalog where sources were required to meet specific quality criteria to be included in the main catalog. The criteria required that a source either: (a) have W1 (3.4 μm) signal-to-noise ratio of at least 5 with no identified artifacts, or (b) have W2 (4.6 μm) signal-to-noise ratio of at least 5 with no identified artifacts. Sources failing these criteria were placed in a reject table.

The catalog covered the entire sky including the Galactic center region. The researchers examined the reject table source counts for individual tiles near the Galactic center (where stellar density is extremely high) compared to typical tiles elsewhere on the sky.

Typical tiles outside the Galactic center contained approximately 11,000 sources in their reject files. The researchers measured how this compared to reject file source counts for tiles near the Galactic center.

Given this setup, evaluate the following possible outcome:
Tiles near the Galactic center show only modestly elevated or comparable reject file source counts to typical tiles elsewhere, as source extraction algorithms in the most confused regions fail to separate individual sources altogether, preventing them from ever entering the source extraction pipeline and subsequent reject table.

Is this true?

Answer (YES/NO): NO